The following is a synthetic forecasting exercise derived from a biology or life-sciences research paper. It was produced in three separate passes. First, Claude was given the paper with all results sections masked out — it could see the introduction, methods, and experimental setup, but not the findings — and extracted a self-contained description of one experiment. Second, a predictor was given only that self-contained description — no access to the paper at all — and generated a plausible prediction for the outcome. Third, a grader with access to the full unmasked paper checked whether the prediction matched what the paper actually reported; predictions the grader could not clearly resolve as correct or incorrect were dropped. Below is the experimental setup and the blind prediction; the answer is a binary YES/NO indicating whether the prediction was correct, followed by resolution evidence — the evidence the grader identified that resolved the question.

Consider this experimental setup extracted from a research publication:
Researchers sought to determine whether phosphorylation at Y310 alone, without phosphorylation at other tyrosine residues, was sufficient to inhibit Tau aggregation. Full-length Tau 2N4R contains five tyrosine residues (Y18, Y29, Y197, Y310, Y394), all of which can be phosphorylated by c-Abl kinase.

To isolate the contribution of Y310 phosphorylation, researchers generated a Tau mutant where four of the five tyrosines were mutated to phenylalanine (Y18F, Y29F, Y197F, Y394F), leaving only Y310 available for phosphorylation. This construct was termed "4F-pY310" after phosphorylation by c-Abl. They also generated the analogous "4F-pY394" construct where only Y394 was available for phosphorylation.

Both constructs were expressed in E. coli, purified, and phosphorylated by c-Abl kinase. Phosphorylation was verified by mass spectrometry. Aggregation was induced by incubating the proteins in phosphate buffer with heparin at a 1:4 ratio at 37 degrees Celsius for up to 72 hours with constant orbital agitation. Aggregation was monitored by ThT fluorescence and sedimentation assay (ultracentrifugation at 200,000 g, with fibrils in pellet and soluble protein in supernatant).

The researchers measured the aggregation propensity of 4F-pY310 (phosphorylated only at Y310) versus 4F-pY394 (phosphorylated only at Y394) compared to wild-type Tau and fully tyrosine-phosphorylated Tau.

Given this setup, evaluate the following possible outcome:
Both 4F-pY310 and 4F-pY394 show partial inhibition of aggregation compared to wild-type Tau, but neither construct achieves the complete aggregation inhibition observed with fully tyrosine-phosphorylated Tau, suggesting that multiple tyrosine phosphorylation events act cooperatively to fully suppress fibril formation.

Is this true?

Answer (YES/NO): NO